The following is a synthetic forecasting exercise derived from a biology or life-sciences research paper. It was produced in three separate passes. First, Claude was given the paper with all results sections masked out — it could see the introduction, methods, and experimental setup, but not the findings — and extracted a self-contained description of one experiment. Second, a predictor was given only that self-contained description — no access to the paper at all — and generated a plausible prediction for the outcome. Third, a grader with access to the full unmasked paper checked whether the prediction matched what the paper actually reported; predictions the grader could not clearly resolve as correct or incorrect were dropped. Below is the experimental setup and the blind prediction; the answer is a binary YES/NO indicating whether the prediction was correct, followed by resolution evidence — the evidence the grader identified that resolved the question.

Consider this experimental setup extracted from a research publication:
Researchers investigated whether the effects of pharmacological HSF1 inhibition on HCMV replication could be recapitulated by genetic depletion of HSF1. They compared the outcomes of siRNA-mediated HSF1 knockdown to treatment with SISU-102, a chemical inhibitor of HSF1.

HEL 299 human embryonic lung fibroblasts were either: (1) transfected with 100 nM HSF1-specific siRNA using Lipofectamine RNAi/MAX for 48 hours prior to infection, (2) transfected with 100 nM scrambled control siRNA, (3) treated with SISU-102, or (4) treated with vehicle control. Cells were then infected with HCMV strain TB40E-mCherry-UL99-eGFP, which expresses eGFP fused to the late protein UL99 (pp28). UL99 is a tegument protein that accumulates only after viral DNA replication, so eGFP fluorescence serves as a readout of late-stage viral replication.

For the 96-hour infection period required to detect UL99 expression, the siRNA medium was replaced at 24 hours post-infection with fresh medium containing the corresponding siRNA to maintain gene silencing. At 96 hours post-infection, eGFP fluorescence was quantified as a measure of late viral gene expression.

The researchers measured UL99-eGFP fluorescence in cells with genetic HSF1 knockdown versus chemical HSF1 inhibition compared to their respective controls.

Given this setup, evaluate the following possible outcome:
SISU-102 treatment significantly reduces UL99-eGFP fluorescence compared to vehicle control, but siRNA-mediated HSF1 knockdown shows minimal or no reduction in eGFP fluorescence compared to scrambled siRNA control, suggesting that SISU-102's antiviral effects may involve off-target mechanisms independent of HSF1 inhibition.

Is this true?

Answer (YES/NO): NO